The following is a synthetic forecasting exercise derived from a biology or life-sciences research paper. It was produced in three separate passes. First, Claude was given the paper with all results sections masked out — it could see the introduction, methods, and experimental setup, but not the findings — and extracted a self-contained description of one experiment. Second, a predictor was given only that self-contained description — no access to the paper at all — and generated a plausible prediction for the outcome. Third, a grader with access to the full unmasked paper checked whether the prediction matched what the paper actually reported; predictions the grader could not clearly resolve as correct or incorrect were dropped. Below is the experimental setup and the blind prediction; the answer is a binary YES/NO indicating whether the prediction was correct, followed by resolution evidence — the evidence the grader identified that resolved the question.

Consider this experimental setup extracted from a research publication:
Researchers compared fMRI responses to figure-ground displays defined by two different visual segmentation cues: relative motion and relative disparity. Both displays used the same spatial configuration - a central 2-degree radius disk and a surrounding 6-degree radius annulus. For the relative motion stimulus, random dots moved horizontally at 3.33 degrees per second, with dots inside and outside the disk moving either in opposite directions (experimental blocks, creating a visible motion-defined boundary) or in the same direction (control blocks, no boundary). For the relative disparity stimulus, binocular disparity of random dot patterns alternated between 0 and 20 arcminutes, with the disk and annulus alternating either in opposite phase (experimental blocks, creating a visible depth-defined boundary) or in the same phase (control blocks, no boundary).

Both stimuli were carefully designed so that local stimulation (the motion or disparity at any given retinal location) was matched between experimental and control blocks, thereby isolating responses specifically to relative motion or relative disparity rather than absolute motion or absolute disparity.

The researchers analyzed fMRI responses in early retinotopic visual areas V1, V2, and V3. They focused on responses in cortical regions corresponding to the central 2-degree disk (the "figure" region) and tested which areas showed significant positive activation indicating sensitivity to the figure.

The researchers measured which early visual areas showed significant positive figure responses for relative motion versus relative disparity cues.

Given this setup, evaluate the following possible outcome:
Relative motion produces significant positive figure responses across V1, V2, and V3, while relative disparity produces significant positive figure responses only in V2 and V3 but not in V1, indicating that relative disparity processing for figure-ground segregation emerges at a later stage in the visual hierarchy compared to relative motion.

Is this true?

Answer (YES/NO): NO